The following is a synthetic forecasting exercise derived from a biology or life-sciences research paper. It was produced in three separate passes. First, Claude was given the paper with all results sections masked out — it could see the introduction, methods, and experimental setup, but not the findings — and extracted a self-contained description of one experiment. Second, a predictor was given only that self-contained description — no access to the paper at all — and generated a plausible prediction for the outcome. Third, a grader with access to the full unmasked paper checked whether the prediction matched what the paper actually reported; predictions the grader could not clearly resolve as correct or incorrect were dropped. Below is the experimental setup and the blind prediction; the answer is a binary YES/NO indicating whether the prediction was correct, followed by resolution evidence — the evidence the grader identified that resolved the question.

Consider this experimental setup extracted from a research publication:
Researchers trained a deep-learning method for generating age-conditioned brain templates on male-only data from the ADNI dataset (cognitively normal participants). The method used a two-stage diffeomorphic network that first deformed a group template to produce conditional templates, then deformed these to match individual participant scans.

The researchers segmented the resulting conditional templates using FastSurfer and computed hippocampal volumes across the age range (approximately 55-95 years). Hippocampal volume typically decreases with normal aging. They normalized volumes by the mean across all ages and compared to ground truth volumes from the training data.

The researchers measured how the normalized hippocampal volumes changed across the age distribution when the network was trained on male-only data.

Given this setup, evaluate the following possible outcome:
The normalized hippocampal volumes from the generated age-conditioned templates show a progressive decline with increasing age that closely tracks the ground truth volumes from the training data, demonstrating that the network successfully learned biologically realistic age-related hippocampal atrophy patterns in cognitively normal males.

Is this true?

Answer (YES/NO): NO